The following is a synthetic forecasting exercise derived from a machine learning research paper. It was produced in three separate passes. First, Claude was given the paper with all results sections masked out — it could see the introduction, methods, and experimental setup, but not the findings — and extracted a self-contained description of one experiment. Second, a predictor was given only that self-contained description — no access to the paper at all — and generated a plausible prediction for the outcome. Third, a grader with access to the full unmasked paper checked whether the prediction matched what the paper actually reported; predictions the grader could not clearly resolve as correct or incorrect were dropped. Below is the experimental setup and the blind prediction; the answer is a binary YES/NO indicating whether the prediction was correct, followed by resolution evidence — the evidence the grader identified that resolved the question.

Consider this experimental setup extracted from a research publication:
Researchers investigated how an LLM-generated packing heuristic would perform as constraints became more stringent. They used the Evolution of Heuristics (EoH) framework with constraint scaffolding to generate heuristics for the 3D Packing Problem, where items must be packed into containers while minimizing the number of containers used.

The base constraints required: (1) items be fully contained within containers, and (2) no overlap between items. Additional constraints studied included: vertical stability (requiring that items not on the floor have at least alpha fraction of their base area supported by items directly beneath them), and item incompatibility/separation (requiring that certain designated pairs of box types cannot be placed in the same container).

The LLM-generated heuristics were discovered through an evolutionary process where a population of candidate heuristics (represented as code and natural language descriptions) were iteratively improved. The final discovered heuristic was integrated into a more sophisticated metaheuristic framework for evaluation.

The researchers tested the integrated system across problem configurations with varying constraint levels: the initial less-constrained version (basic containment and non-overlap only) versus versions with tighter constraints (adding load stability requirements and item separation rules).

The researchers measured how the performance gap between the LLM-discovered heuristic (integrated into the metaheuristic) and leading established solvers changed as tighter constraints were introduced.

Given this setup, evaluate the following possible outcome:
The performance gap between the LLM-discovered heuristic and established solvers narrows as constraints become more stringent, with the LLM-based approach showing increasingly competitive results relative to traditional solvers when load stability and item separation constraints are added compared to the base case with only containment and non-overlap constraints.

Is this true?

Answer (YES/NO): NO